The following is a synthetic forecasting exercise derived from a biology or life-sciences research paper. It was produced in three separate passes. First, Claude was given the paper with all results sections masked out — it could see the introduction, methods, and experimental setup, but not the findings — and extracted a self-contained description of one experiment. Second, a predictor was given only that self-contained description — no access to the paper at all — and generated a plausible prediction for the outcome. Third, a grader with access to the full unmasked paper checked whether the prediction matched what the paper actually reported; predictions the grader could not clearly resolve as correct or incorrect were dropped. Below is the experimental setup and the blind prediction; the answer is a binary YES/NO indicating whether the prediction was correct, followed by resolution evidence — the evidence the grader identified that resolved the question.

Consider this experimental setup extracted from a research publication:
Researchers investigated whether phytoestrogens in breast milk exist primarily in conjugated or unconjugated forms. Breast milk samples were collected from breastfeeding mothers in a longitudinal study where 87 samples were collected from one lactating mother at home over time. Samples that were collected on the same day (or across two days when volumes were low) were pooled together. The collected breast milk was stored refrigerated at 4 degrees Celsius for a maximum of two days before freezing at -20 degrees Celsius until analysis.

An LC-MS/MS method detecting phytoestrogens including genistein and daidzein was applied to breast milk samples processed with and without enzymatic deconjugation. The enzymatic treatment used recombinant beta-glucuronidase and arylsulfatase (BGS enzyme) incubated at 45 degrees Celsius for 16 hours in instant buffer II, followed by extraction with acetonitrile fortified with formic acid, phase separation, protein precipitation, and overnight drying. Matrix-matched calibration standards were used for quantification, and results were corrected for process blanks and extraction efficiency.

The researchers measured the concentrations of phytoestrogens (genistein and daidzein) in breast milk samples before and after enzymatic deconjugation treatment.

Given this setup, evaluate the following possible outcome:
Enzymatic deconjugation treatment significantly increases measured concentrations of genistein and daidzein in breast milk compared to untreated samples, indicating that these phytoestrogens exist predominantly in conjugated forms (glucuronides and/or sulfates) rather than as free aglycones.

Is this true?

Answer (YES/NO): NO